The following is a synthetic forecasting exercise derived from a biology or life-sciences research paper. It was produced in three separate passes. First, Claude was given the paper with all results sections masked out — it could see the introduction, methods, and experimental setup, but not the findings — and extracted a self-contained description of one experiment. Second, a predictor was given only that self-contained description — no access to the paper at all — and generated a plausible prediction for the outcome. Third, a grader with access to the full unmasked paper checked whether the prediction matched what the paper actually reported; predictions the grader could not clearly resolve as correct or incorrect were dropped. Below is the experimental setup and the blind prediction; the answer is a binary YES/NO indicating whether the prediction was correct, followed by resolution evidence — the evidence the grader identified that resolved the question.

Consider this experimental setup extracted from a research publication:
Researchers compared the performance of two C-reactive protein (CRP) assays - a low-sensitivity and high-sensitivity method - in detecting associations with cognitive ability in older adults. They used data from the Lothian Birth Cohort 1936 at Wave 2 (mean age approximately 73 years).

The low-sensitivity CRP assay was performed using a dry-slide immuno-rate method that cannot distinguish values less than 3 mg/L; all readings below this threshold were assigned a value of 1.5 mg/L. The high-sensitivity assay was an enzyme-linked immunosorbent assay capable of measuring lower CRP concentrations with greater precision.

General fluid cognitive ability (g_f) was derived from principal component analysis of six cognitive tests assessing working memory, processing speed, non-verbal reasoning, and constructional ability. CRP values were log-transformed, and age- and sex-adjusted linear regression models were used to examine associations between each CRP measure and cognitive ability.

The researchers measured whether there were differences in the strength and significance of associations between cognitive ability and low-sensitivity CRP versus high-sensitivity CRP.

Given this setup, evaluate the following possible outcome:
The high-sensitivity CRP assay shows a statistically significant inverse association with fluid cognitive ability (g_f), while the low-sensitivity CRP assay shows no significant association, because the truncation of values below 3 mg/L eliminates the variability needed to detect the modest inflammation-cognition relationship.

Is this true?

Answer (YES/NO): NO